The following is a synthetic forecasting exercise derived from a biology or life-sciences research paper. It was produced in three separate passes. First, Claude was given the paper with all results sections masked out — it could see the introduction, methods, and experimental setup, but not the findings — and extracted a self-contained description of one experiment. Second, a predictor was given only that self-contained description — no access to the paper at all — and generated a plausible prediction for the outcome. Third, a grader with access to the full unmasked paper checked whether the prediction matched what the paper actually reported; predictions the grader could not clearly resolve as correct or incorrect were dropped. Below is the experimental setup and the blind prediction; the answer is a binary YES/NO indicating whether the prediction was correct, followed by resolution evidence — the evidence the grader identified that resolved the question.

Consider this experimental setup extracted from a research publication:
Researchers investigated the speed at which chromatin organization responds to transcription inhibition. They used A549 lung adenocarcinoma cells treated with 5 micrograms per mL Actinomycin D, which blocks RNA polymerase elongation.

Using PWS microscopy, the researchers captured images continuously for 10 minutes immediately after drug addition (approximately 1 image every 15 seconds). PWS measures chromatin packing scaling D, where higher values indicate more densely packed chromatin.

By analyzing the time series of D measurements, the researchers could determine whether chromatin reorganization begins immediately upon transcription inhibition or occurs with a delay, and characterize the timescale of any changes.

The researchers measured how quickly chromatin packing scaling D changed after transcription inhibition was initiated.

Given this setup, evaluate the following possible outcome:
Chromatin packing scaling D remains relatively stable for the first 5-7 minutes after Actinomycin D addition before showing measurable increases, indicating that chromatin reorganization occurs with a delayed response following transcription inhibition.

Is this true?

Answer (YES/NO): NO